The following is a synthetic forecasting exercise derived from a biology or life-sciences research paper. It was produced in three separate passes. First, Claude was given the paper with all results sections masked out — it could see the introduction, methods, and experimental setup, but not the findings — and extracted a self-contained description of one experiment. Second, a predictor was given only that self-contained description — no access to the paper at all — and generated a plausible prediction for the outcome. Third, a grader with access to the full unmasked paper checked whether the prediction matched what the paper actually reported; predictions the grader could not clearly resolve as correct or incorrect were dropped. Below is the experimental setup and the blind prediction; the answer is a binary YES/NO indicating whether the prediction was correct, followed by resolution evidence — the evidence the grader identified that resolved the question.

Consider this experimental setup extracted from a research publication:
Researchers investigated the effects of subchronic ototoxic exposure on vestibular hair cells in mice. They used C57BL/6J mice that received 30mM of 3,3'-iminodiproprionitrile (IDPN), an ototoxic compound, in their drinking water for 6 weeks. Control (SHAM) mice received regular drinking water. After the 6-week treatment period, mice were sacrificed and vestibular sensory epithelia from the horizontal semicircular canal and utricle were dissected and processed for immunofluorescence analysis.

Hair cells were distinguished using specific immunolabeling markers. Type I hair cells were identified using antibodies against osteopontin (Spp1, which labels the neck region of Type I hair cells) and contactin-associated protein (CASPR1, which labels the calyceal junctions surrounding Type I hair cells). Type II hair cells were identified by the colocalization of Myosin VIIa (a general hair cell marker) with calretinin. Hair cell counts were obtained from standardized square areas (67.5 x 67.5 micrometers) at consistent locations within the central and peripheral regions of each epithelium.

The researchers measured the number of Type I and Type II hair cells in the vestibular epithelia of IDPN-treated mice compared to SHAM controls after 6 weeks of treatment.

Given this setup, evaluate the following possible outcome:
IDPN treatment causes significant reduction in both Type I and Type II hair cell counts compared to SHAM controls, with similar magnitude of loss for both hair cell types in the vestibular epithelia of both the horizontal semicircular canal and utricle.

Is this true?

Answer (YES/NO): NO